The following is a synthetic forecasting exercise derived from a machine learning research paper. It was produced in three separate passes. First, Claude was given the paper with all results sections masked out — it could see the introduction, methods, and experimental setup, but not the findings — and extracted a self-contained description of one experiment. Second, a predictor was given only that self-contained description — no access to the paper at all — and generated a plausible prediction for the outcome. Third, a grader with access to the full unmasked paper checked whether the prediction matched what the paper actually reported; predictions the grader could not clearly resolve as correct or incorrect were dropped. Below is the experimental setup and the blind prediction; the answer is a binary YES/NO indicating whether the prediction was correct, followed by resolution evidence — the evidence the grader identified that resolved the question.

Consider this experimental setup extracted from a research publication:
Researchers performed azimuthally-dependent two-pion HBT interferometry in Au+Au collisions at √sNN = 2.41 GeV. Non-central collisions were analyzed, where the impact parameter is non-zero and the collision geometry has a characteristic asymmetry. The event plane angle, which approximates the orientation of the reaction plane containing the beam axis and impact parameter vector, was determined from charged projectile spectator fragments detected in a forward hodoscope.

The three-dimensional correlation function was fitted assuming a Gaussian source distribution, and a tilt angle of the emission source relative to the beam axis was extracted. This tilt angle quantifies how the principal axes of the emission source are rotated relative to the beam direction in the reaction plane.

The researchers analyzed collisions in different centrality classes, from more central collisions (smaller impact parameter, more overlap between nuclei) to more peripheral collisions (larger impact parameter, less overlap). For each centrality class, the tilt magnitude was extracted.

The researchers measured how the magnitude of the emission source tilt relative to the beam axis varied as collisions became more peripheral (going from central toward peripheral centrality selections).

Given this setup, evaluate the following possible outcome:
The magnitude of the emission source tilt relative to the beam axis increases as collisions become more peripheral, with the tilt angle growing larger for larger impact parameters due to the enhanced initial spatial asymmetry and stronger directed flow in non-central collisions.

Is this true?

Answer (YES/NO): YES